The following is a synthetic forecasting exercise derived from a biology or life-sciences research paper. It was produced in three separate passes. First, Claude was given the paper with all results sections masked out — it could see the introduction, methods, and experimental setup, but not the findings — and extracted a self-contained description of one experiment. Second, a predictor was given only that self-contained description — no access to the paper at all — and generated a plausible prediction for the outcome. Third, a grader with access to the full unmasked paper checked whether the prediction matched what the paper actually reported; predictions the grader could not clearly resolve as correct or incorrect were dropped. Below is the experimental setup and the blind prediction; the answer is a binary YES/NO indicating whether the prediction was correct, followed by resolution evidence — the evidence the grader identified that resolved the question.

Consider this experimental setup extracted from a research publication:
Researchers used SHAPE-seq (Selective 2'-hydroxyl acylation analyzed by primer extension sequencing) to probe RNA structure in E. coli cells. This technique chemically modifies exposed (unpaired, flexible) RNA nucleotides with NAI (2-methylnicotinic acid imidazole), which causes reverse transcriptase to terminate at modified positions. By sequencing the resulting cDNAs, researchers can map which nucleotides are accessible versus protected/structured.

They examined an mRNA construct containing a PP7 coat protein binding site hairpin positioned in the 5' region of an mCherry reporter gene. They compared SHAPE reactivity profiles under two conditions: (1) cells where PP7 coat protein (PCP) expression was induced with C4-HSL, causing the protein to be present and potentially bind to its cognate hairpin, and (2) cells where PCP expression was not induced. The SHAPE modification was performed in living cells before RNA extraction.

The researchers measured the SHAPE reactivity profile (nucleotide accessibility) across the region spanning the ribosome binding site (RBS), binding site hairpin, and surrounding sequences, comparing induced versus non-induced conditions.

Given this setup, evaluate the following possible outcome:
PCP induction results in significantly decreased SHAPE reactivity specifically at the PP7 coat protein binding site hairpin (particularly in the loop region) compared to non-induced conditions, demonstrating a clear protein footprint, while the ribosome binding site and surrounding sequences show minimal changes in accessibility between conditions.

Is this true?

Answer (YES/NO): NO